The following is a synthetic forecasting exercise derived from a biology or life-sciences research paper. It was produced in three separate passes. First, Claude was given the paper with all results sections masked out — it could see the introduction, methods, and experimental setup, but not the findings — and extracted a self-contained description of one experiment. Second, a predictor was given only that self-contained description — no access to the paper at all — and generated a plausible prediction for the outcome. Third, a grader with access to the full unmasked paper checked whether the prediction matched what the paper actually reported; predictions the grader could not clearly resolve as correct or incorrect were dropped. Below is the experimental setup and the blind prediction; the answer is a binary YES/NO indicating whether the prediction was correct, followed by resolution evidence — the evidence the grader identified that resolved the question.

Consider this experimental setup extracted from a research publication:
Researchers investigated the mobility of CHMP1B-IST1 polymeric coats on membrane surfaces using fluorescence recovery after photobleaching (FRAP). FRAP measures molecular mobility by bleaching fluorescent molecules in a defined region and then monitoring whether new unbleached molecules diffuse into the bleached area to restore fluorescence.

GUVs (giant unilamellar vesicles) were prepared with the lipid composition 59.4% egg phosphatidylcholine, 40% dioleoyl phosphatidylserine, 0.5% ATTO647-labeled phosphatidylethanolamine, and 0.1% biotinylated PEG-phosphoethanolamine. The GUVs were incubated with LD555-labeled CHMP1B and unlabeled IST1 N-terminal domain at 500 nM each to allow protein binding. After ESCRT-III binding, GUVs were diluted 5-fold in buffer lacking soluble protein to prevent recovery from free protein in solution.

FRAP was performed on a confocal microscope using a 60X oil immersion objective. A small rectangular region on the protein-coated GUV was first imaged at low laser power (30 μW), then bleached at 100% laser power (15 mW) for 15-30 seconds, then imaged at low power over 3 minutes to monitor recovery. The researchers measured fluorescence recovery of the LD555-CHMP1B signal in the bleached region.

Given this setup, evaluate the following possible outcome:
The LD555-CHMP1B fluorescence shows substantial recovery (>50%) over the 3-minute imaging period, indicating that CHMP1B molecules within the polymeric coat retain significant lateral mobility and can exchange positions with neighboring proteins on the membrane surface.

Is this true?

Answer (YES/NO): NO